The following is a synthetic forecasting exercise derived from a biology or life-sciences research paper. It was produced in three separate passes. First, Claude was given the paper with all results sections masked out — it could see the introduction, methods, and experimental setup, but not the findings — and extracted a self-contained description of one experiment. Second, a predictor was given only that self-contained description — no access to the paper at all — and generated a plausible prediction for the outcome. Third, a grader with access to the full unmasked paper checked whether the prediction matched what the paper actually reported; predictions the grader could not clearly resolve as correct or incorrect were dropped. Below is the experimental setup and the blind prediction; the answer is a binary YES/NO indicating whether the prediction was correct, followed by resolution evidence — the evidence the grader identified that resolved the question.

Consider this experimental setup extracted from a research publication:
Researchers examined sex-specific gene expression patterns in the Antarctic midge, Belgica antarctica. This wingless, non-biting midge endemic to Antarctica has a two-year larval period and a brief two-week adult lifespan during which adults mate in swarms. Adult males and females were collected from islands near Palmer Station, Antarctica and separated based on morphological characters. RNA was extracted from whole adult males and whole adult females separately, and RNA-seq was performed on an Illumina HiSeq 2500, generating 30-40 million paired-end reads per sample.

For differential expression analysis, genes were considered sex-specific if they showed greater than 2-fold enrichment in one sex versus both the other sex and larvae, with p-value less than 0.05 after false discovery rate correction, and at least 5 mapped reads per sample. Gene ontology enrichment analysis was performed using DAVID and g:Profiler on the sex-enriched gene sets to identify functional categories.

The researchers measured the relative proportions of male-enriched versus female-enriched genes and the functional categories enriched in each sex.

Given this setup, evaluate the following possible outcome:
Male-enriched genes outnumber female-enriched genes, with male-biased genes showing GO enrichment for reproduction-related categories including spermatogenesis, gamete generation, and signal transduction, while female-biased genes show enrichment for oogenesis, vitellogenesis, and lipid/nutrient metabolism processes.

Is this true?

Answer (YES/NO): NO